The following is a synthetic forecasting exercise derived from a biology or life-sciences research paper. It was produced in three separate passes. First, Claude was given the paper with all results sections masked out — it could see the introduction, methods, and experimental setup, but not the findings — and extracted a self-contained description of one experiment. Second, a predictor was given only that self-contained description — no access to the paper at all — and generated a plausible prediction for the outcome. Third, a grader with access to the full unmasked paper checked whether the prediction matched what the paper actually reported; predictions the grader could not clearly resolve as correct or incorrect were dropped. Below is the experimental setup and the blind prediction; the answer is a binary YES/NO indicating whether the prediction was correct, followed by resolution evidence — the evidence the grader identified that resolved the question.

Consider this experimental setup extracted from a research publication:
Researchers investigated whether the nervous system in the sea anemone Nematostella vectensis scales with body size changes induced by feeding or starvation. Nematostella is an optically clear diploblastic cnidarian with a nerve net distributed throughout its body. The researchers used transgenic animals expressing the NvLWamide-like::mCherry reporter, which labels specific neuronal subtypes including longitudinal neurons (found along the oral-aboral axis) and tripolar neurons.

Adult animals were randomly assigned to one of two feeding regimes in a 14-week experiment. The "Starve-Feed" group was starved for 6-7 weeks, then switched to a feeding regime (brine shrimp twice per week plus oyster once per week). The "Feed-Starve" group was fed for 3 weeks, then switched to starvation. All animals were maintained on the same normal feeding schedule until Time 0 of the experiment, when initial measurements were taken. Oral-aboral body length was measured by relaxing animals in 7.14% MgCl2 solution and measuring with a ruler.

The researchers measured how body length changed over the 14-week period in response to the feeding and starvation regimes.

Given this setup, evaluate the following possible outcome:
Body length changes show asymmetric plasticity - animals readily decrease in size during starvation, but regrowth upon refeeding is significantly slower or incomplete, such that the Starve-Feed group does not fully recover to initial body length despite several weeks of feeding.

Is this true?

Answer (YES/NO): NO